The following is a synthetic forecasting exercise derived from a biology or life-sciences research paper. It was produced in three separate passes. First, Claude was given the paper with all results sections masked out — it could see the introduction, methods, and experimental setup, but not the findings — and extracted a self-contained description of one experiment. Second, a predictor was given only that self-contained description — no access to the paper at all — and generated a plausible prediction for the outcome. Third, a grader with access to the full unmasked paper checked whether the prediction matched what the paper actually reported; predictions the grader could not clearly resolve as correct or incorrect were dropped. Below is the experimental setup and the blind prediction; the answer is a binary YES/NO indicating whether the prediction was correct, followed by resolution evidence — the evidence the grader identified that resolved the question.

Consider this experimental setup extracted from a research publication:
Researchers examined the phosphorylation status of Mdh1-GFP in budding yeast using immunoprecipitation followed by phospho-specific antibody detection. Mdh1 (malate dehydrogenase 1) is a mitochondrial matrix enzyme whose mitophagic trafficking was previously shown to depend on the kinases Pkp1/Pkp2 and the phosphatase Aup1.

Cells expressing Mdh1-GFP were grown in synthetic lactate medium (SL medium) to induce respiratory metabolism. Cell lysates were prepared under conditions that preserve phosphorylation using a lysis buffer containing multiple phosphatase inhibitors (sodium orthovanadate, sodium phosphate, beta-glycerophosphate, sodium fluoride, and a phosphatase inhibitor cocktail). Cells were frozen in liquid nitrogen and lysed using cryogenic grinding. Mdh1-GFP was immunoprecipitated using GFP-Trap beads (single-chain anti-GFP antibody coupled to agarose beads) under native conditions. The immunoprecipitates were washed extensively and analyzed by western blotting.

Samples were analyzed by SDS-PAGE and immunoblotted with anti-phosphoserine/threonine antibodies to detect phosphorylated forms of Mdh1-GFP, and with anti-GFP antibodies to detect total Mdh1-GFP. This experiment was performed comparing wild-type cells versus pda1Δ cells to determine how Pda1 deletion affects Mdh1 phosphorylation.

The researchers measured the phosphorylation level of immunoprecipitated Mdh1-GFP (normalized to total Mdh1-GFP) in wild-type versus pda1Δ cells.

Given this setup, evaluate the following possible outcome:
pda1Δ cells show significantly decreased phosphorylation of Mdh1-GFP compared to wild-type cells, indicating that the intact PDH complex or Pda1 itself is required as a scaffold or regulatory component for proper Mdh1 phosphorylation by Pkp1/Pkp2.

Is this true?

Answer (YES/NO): YES